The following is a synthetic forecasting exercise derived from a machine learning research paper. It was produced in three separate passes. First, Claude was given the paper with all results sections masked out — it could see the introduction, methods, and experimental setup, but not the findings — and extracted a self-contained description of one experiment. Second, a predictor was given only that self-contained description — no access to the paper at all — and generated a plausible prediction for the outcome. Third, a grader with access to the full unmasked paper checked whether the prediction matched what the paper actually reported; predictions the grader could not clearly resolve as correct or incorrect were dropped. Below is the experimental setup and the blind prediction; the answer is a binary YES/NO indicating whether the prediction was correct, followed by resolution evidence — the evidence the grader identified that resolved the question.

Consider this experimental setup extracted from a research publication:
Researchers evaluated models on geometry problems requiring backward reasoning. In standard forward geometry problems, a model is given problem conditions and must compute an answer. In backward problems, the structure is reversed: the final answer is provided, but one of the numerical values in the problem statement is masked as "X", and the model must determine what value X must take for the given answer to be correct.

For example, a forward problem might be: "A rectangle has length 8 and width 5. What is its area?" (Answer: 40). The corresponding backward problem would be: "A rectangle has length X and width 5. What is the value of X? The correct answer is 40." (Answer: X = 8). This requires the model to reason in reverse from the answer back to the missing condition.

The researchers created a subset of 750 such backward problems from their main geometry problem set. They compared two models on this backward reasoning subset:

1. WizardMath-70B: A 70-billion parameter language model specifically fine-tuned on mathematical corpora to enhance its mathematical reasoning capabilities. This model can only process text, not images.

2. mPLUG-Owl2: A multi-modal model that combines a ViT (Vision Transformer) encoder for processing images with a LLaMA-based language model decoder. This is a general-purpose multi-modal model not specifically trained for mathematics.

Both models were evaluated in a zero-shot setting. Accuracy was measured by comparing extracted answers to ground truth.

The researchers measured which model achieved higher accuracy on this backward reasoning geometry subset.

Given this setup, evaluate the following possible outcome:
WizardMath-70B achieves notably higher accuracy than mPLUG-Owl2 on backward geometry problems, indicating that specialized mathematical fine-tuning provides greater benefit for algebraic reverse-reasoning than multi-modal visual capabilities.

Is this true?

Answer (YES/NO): NO